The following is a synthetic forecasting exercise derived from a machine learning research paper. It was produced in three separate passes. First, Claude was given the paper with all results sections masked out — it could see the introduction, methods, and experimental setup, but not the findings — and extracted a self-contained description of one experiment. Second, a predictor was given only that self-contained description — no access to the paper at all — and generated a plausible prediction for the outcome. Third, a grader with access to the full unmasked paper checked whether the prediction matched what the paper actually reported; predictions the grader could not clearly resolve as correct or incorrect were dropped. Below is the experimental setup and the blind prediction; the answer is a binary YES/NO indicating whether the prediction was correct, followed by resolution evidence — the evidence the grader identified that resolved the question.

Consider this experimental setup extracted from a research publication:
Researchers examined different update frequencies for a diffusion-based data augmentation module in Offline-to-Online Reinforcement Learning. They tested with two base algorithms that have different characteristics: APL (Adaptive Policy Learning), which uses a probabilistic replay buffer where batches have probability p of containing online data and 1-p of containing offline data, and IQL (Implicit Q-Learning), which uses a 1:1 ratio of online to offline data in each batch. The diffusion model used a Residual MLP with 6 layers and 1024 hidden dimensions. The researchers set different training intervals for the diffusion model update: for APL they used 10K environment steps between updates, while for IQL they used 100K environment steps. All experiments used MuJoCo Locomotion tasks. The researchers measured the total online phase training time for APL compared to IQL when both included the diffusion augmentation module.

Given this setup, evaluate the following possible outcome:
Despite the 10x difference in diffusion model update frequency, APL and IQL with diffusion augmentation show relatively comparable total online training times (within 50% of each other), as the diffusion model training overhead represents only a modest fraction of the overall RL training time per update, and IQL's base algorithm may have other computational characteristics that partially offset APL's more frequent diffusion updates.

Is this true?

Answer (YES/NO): NO